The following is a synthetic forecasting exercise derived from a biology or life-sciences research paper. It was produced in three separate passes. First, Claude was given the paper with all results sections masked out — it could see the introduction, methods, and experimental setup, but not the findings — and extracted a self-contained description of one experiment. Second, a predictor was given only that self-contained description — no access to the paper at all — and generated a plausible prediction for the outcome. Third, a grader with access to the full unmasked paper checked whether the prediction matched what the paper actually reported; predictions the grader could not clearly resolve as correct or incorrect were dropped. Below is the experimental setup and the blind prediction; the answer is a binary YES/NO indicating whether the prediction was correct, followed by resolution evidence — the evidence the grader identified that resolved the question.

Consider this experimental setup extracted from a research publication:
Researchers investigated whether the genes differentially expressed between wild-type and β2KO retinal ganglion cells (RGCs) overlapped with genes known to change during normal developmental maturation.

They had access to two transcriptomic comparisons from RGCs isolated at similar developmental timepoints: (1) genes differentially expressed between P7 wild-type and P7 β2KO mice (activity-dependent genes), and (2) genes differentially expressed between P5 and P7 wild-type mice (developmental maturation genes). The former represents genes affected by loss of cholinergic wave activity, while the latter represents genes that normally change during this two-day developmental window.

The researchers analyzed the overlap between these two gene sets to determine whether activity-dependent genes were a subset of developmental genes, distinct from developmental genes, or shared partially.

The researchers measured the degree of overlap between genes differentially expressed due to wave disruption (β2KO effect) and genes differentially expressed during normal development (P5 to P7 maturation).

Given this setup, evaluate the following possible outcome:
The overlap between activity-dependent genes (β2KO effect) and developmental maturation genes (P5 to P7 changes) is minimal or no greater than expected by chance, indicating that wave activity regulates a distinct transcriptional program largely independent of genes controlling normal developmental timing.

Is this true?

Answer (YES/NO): YES